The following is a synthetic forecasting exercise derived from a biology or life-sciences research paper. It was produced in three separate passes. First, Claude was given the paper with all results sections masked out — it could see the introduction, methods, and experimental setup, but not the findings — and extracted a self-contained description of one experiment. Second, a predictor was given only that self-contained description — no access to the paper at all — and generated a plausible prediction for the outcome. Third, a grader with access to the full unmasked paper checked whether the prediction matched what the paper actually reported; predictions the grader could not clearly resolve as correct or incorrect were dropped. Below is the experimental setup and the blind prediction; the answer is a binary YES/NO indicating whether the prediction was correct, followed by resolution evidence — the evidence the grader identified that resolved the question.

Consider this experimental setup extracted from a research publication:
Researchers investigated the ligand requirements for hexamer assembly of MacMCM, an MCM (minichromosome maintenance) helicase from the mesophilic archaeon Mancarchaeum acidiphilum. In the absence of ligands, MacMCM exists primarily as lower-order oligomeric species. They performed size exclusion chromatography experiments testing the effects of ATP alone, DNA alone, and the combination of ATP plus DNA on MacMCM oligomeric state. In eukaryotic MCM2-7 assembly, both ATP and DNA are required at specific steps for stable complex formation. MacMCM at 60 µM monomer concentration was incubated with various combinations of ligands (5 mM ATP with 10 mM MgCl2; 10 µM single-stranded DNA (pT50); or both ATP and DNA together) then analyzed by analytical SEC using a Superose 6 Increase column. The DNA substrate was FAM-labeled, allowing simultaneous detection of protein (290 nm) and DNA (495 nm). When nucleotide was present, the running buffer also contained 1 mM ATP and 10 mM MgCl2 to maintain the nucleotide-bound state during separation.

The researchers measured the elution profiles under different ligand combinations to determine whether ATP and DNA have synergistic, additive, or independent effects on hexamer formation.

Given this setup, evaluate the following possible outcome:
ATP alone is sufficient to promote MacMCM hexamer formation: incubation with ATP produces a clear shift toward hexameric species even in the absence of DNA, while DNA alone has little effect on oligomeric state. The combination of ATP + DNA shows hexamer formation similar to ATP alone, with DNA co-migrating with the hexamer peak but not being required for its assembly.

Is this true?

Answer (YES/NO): NO